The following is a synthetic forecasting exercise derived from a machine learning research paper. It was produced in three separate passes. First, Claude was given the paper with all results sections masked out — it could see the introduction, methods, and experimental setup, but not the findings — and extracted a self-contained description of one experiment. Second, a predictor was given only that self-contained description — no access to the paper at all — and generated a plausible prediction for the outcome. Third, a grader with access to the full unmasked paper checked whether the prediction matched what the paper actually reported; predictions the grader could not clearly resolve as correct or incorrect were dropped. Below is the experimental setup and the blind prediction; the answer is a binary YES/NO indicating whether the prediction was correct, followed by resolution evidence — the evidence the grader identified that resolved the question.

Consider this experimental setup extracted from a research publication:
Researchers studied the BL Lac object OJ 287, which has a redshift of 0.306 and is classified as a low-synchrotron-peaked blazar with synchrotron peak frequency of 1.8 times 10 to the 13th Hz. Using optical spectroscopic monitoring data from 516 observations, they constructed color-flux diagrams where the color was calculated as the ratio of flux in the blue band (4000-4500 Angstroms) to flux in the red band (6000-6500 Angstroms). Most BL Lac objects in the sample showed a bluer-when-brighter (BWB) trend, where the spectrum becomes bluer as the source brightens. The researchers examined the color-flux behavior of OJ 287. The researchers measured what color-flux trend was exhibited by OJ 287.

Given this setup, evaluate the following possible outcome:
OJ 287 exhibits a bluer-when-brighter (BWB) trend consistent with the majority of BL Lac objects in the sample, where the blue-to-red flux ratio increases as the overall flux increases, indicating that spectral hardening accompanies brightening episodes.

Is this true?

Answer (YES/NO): NO